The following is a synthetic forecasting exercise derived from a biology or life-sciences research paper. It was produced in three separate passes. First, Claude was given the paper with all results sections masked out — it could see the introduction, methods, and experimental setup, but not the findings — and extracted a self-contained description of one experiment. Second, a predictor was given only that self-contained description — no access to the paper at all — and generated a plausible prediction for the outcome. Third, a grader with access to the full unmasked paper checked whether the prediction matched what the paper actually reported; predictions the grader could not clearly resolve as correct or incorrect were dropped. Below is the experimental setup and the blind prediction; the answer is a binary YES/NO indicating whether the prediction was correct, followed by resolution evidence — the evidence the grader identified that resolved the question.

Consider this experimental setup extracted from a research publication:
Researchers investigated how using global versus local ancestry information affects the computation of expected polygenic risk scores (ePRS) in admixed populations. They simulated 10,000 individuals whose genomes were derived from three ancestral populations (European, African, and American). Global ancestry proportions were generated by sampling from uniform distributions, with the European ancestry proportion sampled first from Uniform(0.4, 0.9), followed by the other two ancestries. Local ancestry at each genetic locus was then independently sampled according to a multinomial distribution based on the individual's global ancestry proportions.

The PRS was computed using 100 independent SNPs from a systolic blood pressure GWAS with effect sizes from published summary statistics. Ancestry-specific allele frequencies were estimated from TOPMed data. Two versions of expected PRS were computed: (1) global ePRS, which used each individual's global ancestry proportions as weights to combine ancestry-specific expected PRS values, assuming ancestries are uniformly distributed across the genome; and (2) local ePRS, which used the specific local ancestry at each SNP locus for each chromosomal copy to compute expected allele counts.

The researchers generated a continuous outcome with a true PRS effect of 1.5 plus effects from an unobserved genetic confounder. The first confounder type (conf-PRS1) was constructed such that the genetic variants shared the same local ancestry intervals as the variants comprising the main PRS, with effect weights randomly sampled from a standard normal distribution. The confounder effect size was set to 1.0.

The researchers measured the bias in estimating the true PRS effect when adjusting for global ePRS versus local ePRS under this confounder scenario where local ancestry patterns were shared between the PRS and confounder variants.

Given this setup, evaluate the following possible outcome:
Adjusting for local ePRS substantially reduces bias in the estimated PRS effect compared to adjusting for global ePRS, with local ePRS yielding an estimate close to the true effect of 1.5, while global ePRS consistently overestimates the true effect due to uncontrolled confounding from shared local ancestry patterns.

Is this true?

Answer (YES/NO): NO